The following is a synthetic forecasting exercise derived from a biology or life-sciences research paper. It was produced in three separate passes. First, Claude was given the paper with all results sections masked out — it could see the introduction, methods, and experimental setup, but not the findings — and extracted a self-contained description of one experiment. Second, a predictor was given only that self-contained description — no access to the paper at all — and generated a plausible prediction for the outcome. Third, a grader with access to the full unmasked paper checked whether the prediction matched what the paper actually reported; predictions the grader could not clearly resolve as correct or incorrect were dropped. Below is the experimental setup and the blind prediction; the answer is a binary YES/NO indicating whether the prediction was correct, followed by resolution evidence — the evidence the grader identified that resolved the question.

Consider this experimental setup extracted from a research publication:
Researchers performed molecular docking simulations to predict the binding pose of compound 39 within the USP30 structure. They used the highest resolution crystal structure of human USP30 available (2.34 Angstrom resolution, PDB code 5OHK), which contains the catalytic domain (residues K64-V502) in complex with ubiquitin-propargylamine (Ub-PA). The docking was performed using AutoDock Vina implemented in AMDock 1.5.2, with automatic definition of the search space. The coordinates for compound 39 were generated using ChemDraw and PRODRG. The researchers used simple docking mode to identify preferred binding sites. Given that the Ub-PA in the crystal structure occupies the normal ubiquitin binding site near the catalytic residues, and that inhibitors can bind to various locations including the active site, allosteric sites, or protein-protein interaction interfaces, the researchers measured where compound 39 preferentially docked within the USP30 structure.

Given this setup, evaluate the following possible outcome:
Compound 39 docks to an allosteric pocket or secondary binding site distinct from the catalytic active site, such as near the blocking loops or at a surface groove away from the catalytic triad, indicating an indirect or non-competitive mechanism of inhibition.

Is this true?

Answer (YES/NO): NO